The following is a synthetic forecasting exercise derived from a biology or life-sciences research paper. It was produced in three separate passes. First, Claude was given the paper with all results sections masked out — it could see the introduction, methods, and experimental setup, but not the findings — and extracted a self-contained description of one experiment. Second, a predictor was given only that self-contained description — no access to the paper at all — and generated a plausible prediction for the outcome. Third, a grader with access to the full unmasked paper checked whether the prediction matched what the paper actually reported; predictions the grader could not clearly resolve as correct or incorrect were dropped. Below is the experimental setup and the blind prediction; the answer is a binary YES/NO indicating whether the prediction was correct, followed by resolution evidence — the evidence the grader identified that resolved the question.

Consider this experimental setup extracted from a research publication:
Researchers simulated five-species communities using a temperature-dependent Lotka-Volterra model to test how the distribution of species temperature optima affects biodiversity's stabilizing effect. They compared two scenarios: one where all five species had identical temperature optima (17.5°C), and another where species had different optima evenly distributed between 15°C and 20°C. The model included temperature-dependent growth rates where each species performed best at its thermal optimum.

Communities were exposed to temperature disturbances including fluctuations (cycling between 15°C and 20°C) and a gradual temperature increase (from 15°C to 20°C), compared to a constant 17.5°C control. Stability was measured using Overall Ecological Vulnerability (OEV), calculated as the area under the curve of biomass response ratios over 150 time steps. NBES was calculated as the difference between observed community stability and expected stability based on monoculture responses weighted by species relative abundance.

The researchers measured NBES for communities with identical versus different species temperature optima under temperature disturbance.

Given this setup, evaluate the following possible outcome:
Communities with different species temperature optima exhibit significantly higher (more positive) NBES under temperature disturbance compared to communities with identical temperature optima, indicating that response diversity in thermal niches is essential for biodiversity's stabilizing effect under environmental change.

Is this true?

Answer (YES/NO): NO